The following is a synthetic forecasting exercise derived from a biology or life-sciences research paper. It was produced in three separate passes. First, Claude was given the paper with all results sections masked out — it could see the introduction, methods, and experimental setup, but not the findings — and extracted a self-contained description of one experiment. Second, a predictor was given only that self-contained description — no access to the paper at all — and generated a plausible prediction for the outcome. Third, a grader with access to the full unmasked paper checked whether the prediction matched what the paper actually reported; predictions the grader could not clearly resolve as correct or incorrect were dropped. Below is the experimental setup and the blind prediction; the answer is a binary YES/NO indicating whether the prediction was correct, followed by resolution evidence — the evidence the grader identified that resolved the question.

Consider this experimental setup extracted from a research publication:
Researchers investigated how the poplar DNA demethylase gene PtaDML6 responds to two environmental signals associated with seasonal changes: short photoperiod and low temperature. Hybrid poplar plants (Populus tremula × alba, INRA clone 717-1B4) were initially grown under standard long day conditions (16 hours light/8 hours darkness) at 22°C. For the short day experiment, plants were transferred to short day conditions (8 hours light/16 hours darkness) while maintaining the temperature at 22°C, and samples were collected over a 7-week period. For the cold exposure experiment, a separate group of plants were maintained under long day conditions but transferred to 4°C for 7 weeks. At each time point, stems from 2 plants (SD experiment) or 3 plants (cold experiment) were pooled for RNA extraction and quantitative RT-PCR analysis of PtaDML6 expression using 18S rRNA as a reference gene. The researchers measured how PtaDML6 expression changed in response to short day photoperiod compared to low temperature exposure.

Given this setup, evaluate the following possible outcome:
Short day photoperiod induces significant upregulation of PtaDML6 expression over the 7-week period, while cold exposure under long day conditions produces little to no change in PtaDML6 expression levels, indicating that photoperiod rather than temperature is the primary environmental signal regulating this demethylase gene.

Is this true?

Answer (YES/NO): NO